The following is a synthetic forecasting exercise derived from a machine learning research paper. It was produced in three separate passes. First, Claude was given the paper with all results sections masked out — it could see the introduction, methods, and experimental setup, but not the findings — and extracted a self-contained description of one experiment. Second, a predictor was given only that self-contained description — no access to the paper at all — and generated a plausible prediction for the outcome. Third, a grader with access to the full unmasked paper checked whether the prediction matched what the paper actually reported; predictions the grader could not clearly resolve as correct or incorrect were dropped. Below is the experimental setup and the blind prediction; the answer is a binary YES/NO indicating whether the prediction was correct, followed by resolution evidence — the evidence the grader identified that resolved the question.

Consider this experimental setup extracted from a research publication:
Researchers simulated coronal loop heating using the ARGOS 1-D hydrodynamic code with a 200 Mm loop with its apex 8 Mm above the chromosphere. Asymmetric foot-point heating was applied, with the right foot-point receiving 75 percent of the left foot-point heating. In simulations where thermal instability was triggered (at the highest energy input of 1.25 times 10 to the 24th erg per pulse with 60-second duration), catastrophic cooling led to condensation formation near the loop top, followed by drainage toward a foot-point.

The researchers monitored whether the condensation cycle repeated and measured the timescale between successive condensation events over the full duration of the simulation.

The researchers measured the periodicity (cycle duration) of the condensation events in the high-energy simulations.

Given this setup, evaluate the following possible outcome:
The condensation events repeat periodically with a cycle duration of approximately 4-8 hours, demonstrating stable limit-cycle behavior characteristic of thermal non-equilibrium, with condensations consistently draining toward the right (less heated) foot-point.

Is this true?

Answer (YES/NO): YES